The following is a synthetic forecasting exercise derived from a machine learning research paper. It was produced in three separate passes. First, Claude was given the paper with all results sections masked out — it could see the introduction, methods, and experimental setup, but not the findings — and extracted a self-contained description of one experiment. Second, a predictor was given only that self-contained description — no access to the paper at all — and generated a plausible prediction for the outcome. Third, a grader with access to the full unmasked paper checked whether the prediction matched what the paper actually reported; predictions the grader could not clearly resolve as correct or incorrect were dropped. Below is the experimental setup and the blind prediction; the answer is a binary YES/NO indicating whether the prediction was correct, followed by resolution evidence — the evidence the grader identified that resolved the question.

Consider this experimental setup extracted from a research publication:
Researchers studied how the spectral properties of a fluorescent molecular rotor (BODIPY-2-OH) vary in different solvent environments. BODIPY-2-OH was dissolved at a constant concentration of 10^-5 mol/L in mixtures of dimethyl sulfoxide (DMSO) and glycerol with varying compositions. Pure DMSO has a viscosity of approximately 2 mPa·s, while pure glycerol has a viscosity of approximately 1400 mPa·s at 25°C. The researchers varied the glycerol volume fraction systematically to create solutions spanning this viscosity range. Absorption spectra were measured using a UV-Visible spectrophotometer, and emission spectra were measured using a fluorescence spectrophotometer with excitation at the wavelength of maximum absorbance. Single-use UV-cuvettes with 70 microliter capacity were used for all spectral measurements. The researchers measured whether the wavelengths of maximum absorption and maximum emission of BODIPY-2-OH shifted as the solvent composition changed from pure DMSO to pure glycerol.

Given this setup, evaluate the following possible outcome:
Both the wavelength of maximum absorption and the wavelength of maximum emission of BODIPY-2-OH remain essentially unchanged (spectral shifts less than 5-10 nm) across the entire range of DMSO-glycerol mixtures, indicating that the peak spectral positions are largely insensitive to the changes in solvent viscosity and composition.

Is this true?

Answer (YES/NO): YES